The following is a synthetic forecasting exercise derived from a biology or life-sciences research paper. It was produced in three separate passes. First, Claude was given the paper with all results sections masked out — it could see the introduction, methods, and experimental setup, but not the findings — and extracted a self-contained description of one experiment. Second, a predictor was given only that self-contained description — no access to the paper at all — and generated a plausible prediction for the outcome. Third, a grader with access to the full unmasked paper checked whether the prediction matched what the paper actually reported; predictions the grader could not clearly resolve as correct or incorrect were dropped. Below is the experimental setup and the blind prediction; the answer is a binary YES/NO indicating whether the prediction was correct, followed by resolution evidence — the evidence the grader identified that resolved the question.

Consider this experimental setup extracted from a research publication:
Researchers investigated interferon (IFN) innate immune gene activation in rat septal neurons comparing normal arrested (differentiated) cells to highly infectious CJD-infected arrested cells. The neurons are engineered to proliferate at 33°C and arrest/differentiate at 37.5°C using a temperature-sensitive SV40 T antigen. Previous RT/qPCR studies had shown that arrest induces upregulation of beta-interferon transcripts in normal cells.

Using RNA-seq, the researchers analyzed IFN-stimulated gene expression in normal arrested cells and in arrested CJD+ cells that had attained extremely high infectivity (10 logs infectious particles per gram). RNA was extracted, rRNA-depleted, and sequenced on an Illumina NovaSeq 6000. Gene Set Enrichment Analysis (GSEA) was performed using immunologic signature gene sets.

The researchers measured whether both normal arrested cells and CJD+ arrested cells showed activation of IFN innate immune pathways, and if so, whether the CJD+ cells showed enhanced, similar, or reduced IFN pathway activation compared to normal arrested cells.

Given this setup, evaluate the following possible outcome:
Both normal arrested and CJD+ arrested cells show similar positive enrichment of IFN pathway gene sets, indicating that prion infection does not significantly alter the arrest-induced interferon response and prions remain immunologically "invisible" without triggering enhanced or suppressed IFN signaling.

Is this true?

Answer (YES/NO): NO